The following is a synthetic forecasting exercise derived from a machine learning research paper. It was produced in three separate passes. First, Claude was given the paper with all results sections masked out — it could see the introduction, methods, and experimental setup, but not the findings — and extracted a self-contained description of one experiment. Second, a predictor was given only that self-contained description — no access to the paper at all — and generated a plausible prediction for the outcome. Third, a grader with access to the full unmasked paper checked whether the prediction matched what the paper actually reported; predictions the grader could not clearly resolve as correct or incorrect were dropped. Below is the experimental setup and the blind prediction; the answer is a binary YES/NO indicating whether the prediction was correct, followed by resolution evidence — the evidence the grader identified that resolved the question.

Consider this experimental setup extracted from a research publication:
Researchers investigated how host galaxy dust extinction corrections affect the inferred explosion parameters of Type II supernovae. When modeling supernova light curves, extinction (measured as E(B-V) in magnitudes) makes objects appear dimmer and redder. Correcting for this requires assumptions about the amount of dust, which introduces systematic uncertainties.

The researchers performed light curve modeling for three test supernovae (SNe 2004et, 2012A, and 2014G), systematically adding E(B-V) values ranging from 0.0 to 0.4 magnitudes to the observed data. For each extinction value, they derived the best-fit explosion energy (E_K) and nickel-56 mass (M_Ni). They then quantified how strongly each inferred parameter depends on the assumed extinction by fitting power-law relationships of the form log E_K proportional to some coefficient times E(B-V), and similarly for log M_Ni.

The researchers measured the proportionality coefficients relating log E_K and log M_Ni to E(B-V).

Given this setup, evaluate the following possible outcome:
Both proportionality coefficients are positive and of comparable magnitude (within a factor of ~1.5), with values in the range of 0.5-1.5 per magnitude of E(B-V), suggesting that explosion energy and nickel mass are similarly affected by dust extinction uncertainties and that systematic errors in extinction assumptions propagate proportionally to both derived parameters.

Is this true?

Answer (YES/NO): YES